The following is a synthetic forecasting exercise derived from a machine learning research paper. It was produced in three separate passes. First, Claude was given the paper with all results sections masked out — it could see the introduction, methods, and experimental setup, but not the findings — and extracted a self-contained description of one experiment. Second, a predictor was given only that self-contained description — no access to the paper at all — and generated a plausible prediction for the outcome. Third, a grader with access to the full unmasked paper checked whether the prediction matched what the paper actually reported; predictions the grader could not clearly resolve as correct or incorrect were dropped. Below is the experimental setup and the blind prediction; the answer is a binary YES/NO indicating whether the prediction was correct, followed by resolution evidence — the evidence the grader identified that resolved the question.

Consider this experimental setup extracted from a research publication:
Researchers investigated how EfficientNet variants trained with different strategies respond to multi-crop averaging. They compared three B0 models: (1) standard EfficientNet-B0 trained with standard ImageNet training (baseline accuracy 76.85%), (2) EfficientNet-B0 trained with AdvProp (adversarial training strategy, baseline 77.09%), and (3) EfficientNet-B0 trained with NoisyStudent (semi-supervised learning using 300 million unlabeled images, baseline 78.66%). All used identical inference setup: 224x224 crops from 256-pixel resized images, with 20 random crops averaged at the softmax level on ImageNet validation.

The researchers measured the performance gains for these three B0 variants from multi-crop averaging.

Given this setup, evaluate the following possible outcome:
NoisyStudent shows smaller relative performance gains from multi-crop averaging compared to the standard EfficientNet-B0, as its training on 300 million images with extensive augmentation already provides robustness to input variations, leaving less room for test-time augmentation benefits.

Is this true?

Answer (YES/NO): YES